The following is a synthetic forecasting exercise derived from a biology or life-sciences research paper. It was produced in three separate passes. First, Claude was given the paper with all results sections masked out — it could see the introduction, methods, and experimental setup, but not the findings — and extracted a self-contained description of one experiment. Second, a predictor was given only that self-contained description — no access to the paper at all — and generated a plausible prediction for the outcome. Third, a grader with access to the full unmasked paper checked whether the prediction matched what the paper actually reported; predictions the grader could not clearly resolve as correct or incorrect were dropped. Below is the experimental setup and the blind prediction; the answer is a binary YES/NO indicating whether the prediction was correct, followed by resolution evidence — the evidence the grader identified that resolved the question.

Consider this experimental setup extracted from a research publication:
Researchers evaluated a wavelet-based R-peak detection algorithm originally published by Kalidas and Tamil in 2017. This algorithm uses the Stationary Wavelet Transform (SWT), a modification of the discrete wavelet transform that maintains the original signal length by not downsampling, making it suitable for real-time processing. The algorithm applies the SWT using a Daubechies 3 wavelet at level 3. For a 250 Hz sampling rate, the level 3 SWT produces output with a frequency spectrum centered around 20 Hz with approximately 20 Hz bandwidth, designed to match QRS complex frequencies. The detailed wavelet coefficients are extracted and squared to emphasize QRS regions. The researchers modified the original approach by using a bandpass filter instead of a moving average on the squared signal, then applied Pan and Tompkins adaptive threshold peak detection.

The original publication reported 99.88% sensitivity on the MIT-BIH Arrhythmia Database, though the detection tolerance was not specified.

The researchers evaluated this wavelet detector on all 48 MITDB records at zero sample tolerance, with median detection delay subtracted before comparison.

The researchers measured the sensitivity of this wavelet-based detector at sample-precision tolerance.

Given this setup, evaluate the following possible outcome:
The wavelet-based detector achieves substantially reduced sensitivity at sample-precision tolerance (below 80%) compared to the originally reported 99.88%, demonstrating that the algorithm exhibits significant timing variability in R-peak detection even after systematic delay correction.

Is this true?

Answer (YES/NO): YES